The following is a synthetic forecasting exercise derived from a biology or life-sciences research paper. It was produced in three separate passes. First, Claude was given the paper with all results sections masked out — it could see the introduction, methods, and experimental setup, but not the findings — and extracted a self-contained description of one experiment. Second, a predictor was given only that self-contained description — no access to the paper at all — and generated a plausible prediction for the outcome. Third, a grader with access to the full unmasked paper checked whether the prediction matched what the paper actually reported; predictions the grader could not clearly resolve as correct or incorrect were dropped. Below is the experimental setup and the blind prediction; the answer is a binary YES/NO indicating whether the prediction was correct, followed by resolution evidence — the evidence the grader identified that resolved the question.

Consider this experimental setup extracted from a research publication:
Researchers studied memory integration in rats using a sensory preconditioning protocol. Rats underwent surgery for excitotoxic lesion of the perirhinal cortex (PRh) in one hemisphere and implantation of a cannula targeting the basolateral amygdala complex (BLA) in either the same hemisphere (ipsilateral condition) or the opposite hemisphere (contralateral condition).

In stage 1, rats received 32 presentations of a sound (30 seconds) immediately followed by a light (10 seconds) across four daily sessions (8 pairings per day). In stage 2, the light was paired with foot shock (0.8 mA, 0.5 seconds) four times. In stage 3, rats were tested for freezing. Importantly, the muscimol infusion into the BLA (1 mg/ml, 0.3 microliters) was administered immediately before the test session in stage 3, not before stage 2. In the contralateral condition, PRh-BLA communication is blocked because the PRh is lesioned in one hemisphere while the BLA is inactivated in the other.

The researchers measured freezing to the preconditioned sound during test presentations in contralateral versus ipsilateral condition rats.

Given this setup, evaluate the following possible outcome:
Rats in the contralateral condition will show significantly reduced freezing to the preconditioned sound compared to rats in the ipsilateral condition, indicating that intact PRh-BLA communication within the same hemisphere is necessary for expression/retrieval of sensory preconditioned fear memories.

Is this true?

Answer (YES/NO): YES